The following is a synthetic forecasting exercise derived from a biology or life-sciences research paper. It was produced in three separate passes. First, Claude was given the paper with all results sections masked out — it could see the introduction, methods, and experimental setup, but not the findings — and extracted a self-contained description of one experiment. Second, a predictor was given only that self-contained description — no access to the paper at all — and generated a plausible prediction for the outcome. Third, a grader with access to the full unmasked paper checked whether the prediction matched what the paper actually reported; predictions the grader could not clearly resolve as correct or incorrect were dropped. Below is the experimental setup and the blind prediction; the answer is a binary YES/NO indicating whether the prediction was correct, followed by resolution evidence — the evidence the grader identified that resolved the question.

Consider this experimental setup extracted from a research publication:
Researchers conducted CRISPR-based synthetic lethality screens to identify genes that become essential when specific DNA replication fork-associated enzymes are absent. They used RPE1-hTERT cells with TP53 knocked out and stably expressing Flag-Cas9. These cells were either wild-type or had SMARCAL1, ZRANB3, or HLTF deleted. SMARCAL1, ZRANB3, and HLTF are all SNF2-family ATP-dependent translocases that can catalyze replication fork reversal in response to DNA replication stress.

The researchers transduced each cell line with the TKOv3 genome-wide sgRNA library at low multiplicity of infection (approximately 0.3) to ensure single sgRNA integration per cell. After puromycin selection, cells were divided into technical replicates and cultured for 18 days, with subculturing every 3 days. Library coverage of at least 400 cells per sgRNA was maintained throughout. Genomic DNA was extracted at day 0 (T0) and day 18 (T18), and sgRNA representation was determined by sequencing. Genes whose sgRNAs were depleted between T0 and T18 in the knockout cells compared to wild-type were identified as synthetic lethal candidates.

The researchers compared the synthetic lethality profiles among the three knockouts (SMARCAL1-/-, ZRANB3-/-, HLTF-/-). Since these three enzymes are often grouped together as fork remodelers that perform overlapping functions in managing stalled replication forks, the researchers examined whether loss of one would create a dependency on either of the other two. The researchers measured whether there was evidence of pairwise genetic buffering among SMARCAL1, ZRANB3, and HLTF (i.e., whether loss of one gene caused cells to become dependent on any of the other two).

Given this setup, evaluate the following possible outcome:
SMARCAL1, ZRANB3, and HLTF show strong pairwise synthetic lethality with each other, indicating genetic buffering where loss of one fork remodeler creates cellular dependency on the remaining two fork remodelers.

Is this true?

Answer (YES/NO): NO